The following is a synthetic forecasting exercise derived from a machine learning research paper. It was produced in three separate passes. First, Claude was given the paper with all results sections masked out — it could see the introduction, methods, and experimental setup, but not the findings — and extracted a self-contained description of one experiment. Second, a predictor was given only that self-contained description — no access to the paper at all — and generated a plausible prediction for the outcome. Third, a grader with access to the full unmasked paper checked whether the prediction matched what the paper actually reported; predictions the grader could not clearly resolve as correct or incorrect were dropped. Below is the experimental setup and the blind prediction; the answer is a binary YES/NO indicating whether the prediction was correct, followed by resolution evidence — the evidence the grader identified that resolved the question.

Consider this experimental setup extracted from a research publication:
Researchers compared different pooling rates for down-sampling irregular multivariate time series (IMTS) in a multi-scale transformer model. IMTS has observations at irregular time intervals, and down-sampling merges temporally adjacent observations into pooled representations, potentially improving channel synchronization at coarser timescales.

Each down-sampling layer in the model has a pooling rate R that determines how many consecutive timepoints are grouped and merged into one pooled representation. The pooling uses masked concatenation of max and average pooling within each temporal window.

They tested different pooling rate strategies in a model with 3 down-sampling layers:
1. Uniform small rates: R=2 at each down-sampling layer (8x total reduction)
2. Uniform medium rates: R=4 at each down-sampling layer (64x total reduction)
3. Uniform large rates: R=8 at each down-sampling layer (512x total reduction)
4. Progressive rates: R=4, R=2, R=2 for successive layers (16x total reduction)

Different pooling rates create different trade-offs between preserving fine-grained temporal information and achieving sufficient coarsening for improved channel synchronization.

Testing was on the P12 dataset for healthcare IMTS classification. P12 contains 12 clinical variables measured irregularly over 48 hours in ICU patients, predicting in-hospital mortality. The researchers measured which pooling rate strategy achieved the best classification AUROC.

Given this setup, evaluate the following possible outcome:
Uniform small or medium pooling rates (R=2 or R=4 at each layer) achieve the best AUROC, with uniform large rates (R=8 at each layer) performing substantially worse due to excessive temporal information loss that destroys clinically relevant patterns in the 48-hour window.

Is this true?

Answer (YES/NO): NO